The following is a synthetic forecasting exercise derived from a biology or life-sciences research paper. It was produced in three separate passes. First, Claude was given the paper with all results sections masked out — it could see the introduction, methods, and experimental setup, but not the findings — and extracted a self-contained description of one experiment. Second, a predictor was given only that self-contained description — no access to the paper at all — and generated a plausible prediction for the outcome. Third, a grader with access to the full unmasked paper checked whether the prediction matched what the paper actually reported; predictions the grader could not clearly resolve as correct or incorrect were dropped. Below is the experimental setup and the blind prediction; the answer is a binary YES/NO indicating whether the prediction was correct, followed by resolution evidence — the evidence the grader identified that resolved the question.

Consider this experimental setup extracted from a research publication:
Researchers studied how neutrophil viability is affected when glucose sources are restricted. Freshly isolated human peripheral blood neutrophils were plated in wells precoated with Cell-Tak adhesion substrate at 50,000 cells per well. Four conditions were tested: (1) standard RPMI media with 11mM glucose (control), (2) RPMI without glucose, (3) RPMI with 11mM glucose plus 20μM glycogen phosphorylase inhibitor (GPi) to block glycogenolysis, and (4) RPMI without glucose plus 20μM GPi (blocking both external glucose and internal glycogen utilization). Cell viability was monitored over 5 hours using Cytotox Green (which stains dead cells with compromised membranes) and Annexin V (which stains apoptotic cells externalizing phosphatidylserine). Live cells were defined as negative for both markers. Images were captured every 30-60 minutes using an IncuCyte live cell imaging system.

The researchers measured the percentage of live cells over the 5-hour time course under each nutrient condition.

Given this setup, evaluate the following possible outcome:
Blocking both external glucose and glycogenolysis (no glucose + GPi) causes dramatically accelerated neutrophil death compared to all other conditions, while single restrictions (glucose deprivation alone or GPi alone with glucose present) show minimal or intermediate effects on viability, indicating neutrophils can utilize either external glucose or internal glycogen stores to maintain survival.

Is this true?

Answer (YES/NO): NO